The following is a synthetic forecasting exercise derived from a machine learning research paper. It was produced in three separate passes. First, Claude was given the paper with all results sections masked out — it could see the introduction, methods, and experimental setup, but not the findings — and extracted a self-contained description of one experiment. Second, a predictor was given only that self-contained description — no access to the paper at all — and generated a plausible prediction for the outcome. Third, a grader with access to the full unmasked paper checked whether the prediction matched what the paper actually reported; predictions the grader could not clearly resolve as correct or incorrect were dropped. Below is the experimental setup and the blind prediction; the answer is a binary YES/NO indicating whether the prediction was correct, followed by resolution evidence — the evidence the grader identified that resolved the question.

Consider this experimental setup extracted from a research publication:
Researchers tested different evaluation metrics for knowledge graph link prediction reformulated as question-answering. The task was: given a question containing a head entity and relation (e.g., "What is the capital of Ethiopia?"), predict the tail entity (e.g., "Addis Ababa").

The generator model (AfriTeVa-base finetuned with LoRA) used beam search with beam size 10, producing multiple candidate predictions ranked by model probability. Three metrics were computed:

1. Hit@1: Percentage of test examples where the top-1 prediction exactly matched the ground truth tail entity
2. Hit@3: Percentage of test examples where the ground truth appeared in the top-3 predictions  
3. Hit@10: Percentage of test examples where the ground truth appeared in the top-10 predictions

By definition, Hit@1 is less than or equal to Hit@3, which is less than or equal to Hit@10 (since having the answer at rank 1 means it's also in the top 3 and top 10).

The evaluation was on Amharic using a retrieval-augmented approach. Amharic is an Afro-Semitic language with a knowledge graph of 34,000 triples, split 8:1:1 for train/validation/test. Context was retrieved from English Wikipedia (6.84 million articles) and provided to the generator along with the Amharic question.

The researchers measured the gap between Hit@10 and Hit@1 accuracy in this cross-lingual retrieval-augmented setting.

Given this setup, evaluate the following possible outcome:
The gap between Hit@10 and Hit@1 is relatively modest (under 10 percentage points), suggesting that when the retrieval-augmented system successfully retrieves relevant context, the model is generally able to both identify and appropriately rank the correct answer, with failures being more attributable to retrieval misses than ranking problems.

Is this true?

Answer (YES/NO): NO